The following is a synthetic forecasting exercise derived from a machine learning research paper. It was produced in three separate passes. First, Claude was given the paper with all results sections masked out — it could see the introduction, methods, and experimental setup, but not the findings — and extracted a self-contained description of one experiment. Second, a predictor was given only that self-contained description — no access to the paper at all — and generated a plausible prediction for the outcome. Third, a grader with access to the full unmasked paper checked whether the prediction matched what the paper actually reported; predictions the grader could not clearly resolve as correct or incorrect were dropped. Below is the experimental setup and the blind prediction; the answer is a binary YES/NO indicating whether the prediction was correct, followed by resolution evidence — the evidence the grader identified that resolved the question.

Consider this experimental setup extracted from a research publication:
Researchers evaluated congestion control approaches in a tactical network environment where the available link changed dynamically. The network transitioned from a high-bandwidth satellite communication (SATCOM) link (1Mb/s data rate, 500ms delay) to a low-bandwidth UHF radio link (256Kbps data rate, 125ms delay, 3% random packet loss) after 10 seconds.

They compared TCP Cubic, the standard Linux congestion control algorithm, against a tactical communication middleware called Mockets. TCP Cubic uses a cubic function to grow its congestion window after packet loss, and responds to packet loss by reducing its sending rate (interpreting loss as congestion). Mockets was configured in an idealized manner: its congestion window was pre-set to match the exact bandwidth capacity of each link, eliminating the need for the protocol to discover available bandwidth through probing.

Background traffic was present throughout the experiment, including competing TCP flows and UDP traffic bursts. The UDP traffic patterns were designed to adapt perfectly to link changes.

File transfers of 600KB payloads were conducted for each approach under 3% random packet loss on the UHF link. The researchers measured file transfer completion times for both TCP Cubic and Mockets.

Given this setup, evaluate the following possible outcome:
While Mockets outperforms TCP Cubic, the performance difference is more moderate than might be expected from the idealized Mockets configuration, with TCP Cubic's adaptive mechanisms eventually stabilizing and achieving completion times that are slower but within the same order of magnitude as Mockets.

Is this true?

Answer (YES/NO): YES